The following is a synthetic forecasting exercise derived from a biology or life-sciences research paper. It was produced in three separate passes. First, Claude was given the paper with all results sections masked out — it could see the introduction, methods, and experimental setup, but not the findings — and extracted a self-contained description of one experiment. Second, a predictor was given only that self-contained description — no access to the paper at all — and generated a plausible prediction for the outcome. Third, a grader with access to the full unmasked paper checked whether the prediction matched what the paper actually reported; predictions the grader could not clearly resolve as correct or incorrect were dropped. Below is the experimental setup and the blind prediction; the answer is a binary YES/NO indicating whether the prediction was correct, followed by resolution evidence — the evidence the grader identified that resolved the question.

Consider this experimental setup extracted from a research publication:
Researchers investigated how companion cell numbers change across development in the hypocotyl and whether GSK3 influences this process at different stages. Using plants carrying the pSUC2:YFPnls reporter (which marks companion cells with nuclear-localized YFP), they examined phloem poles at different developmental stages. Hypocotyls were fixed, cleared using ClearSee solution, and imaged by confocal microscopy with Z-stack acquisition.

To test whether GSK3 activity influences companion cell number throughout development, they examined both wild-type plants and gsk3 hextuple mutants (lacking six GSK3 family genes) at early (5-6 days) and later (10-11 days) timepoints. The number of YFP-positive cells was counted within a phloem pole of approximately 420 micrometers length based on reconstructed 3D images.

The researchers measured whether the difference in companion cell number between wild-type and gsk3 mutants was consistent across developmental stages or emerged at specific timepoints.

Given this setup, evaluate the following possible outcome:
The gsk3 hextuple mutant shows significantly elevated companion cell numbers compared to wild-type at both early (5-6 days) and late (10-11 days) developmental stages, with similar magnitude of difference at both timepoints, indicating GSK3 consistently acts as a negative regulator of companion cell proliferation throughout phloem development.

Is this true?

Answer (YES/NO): NO